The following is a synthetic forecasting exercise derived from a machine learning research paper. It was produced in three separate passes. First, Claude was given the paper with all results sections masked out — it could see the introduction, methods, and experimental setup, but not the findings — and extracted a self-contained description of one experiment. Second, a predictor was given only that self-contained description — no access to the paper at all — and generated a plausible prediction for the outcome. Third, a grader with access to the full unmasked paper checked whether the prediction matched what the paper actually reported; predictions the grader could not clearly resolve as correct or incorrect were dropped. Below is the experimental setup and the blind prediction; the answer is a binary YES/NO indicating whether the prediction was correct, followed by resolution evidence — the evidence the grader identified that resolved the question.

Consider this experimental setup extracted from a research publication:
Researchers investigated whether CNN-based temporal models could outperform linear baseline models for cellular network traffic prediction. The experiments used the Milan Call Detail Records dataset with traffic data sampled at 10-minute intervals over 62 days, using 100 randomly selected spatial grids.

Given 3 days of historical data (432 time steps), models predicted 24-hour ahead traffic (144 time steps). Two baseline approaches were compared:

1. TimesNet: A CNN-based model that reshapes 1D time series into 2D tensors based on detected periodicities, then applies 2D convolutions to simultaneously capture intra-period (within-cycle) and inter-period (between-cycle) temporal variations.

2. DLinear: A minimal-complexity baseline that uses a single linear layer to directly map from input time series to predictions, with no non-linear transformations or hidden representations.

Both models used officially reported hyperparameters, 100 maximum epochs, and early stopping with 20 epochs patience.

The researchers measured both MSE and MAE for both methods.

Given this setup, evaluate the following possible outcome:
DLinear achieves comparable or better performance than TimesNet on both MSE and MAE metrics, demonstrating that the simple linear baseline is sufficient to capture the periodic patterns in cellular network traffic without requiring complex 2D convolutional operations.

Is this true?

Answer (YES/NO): NO